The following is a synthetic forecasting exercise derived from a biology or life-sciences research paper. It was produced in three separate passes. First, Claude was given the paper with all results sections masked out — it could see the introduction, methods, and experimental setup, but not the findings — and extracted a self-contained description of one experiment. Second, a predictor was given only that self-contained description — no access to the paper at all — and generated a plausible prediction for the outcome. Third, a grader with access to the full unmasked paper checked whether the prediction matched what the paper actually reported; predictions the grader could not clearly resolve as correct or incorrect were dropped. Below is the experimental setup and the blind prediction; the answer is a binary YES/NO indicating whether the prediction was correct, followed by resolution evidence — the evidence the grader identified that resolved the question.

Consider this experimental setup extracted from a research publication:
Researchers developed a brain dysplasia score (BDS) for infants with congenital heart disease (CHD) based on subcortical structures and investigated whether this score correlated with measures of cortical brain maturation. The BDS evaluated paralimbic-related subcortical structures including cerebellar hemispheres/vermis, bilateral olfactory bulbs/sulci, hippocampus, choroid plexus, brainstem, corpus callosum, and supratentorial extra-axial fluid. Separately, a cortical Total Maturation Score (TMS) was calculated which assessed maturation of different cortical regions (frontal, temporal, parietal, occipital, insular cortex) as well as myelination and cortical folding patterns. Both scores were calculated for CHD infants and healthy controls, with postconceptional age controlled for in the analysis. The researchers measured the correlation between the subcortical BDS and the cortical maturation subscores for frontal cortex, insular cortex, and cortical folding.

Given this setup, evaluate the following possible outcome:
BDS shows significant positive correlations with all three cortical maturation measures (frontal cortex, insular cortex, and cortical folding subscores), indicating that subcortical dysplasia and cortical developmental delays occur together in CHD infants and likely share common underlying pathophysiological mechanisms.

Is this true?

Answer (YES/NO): YES